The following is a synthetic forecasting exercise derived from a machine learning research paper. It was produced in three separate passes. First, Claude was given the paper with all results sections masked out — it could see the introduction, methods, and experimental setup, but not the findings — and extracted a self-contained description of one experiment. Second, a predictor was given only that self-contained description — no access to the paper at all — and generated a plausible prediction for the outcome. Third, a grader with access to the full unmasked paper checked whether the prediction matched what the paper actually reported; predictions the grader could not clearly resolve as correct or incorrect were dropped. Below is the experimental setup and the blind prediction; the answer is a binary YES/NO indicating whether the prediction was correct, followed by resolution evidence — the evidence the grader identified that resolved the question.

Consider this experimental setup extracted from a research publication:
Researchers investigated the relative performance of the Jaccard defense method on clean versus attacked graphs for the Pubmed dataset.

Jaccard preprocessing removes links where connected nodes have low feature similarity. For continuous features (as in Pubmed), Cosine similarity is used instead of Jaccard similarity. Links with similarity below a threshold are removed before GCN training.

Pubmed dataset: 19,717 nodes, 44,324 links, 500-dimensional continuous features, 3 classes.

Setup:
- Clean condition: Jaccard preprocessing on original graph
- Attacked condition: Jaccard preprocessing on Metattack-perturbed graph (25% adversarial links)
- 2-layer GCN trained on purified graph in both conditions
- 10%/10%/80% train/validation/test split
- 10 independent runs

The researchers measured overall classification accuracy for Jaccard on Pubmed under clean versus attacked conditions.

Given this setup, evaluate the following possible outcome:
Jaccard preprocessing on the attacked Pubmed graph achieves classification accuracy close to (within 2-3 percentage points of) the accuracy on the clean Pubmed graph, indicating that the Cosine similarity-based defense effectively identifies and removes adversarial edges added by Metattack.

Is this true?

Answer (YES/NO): YES